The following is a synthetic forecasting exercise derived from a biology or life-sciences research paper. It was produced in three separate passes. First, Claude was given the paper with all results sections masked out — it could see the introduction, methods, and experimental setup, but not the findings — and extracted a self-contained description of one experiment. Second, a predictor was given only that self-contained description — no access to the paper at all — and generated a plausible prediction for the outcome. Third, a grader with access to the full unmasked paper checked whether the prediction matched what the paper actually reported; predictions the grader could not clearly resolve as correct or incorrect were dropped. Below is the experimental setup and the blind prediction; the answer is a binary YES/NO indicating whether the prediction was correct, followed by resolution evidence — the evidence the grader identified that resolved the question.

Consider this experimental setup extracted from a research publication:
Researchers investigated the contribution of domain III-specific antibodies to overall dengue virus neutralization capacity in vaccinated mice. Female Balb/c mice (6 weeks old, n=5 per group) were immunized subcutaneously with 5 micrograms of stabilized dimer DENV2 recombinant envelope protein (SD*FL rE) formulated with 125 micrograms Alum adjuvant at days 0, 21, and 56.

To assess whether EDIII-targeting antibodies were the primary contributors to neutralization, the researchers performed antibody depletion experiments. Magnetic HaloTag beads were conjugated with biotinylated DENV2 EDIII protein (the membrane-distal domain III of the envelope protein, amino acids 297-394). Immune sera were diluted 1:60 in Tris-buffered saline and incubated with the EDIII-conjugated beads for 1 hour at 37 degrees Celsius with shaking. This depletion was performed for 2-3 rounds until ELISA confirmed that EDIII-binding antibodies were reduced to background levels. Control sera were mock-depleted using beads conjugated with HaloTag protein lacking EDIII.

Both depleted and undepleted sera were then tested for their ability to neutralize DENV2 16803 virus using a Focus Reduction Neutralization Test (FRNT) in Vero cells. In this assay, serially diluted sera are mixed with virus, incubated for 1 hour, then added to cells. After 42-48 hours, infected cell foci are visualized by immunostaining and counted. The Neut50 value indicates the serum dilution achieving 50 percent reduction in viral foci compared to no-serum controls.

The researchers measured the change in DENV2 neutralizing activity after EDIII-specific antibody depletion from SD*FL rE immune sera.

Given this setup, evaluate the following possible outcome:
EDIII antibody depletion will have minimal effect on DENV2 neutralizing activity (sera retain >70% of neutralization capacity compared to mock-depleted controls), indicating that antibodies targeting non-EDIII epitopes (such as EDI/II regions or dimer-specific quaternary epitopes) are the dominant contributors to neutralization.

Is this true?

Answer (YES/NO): NO